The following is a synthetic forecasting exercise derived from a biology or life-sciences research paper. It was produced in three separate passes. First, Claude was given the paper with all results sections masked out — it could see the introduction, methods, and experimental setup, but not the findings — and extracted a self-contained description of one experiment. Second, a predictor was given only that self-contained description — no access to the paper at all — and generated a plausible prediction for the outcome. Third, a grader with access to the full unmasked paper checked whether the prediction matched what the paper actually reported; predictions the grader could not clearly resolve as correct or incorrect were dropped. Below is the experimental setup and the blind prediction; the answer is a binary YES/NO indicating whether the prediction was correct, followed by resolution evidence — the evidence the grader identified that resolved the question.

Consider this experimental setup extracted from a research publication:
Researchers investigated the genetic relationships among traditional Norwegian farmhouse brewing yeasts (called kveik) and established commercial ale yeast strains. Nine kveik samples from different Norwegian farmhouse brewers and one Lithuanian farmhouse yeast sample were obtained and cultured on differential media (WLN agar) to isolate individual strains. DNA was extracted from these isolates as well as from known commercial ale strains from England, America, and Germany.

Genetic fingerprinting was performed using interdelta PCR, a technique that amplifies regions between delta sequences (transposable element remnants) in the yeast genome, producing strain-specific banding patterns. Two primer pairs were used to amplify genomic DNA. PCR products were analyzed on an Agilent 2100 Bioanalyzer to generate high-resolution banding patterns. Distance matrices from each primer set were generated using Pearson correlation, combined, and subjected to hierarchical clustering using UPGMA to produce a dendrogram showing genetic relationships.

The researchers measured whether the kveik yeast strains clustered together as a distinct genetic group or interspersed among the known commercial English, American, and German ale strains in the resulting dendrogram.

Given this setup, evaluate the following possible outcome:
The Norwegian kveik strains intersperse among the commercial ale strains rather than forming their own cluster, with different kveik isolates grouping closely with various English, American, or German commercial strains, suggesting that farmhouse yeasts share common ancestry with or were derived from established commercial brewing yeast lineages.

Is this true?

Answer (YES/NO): NO